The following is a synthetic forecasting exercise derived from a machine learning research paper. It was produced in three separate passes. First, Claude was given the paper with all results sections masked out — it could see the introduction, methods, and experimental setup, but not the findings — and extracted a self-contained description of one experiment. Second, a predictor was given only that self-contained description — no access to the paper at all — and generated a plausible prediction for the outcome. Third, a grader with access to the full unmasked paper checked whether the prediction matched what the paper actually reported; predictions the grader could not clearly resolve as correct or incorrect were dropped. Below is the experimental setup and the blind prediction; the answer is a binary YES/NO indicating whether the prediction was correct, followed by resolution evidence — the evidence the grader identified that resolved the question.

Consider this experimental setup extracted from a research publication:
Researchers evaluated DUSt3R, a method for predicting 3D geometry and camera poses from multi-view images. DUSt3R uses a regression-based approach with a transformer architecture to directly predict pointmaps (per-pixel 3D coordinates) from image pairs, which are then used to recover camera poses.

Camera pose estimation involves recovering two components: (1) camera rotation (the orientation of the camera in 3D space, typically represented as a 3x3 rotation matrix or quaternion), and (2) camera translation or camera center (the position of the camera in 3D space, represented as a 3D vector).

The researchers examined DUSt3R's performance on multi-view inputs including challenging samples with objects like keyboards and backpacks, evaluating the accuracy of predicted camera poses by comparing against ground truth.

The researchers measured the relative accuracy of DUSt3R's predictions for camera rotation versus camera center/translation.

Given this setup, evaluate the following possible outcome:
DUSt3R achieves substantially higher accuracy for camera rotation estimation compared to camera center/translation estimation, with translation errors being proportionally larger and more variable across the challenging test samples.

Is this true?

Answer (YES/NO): YES